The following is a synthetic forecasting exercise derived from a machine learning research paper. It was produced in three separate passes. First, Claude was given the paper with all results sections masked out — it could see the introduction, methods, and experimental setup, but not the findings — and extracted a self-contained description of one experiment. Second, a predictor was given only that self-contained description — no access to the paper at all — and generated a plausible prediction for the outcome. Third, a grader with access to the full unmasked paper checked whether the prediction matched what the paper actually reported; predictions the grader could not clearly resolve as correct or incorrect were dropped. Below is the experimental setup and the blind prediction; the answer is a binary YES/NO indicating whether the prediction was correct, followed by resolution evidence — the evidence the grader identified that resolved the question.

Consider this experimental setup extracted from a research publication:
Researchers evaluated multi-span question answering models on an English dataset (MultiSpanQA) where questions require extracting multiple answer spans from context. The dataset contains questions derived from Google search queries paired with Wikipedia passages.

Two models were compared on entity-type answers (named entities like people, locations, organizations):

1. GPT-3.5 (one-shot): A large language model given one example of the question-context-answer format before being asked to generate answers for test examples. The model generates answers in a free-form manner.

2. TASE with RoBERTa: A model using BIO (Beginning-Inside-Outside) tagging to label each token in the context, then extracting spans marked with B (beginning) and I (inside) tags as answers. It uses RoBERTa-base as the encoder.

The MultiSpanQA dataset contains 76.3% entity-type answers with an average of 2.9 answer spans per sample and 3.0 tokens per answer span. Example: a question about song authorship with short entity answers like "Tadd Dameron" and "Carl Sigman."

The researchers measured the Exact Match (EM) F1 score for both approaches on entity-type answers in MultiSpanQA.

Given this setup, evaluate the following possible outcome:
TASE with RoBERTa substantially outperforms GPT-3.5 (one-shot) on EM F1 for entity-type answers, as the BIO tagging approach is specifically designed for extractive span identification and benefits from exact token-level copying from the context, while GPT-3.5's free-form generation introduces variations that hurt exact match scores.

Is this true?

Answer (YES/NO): NO